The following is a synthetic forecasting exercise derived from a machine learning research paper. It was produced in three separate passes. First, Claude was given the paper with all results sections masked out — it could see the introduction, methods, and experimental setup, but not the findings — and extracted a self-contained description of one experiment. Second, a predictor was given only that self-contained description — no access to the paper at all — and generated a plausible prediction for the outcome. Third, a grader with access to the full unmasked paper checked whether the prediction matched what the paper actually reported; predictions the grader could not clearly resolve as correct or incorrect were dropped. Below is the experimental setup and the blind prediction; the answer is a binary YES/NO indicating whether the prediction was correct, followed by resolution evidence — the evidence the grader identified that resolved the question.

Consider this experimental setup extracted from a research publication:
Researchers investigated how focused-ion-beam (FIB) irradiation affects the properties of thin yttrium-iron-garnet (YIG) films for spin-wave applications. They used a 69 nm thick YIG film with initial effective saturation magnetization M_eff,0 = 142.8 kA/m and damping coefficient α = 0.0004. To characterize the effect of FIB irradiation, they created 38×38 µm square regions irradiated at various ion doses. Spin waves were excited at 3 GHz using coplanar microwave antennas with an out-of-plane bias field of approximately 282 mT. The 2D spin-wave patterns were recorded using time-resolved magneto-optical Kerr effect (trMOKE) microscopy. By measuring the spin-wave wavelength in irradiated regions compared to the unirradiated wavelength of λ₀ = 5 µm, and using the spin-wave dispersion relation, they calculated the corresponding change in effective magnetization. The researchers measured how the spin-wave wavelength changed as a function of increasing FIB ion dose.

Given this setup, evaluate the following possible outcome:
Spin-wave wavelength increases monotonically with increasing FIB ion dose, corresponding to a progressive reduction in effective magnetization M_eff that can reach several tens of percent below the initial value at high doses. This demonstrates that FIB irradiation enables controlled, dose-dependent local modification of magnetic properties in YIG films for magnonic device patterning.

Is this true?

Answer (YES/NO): NO